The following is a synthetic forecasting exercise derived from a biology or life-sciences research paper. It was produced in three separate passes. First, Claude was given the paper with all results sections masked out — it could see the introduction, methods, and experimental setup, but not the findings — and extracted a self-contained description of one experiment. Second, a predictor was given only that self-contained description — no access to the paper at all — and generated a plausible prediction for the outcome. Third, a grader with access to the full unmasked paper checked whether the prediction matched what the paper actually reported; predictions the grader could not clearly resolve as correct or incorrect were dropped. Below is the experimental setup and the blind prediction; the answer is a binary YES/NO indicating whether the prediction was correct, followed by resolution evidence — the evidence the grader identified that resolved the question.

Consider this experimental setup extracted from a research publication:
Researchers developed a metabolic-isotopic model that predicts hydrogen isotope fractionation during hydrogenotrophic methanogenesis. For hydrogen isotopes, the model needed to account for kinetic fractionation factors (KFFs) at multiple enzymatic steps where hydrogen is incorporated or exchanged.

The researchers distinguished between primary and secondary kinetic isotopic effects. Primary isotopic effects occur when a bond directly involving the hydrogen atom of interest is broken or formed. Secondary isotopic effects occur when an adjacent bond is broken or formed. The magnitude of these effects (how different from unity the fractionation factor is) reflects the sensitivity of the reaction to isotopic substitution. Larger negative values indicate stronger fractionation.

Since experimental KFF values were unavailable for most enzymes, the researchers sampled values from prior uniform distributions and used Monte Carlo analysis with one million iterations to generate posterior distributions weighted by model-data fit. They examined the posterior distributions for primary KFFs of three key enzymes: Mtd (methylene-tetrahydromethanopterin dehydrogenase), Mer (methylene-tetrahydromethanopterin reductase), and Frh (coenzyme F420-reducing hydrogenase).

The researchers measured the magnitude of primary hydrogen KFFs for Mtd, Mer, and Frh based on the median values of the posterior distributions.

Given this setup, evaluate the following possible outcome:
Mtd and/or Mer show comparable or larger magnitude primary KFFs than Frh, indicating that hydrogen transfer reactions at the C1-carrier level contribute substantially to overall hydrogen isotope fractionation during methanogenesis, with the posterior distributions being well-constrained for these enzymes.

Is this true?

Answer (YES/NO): YES